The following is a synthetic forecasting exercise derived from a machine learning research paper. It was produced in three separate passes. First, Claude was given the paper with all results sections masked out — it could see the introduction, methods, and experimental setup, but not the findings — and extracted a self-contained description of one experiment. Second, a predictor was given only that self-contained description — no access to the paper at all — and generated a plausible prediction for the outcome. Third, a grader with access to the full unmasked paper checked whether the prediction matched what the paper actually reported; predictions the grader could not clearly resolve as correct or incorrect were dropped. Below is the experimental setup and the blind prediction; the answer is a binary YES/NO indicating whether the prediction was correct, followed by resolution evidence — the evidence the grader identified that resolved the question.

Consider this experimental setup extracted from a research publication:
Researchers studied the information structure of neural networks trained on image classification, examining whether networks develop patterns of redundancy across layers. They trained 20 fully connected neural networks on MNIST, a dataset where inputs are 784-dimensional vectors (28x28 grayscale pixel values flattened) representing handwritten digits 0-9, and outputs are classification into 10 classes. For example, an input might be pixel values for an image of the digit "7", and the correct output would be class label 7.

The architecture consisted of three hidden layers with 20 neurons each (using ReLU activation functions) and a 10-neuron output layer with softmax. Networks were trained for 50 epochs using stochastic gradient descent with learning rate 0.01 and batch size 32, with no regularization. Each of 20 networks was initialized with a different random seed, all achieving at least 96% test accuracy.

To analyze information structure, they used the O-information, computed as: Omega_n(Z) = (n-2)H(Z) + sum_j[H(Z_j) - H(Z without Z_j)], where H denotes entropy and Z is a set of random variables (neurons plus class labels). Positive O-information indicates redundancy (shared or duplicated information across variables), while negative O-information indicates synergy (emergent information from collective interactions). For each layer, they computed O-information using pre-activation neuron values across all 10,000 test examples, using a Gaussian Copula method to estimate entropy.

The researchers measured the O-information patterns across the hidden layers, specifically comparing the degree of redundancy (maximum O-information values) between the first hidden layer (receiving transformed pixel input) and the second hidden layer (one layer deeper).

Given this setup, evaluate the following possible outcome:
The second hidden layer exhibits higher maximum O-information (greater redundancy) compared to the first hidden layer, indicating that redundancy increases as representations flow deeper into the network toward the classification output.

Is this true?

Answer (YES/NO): NO